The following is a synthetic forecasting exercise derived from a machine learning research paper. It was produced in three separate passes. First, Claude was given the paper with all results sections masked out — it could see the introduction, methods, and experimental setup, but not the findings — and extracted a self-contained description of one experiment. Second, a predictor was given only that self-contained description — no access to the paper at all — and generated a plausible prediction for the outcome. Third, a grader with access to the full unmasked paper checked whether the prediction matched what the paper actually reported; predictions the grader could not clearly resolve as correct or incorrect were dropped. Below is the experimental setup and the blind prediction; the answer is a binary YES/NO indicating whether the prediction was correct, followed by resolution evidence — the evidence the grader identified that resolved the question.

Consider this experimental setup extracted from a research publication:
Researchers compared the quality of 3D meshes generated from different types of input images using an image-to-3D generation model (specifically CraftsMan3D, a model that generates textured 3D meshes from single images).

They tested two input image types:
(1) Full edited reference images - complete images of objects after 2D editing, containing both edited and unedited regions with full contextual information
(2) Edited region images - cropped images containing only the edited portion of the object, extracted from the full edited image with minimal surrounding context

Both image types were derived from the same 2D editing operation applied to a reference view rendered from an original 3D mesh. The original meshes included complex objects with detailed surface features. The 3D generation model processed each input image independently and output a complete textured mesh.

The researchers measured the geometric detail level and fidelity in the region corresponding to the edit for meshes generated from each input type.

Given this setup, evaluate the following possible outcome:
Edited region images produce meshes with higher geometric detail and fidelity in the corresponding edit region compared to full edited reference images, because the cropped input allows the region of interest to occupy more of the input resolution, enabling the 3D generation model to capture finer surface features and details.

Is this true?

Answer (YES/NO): YES